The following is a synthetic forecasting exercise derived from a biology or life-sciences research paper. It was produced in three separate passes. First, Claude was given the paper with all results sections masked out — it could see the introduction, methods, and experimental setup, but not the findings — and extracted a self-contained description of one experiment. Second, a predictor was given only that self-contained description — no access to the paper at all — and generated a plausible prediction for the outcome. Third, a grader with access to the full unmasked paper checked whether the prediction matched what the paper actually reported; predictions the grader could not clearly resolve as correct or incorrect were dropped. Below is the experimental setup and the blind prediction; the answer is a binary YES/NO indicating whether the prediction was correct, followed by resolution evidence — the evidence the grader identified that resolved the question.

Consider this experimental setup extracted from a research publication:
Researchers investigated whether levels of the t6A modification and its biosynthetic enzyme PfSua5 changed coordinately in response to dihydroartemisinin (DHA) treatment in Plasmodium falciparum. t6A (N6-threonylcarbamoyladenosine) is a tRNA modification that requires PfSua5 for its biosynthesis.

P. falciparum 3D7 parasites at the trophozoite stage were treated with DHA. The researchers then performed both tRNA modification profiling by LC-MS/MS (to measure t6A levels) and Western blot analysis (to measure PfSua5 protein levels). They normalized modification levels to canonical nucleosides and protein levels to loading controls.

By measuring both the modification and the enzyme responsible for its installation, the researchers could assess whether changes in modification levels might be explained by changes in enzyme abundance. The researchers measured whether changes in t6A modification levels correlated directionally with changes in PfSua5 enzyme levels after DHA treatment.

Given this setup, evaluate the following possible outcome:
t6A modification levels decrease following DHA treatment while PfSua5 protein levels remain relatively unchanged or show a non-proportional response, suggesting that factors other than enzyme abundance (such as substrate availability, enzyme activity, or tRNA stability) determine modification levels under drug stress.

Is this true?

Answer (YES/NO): NO